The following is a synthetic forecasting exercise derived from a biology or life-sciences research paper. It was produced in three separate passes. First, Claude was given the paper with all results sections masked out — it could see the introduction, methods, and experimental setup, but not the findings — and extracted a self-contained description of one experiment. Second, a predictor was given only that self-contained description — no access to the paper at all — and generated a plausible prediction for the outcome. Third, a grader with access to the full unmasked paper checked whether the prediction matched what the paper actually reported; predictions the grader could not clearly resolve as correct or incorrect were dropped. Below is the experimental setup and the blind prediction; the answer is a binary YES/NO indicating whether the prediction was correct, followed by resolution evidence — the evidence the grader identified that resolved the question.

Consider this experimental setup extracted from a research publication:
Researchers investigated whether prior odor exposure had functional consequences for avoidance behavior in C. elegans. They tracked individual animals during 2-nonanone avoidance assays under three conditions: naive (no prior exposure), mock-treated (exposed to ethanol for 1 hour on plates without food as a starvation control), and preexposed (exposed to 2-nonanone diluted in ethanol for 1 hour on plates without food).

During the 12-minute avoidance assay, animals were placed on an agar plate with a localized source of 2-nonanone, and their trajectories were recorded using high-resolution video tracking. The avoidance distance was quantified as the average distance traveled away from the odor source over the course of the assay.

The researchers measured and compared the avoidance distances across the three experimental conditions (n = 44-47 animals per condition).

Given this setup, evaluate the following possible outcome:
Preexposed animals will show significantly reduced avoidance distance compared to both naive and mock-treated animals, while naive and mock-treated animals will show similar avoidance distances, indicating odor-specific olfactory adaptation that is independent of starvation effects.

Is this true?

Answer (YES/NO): NO